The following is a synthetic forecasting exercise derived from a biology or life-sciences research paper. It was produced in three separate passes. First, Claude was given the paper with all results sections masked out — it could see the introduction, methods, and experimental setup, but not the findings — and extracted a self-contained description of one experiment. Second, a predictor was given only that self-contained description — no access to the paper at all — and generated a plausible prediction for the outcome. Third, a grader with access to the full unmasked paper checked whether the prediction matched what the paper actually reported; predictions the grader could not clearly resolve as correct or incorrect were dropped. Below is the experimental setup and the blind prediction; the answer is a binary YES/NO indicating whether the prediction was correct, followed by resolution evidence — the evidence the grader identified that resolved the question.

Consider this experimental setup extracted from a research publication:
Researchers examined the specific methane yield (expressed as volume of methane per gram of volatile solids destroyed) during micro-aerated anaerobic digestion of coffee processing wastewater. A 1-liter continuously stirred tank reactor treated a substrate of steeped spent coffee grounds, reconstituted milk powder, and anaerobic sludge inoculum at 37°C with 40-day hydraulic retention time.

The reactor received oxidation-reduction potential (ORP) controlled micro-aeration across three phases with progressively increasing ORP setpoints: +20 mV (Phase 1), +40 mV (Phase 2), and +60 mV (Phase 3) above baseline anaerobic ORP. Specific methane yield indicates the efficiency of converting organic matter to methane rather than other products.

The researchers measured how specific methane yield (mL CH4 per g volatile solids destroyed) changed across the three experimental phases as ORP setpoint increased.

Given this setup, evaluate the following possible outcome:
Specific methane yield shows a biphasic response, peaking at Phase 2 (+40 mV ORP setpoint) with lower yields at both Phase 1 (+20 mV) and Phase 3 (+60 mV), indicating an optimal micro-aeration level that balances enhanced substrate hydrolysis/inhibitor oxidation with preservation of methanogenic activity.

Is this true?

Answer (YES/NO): NO